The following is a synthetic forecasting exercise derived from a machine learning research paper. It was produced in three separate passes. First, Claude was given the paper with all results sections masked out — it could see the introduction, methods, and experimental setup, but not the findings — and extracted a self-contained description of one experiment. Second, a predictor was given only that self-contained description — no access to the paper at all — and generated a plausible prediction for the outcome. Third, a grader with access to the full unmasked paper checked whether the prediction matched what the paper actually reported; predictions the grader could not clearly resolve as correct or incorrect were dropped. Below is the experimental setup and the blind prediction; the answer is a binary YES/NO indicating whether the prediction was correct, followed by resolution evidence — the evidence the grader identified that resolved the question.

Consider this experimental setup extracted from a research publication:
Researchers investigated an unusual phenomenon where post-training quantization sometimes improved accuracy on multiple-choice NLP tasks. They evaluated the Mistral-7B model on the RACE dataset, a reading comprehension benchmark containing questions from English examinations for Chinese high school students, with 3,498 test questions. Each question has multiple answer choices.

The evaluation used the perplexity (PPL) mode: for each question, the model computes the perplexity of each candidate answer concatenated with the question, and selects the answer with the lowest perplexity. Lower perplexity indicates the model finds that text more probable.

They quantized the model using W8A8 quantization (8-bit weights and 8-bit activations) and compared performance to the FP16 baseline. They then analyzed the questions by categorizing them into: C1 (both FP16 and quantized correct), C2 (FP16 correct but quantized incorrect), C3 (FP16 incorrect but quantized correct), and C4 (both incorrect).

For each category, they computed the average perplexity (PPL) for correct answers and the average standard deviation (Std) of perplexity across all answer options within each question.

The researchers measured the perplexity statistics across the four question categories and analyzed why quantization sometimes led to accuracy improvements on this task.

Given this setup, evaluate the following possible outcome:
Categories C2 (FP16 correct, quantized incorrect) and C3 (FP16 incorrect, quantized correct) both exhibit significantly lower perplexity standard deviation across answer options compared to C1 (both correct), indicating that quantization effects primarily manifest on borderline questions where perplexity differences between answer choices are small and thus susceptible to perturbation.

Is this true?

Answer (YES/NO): YES